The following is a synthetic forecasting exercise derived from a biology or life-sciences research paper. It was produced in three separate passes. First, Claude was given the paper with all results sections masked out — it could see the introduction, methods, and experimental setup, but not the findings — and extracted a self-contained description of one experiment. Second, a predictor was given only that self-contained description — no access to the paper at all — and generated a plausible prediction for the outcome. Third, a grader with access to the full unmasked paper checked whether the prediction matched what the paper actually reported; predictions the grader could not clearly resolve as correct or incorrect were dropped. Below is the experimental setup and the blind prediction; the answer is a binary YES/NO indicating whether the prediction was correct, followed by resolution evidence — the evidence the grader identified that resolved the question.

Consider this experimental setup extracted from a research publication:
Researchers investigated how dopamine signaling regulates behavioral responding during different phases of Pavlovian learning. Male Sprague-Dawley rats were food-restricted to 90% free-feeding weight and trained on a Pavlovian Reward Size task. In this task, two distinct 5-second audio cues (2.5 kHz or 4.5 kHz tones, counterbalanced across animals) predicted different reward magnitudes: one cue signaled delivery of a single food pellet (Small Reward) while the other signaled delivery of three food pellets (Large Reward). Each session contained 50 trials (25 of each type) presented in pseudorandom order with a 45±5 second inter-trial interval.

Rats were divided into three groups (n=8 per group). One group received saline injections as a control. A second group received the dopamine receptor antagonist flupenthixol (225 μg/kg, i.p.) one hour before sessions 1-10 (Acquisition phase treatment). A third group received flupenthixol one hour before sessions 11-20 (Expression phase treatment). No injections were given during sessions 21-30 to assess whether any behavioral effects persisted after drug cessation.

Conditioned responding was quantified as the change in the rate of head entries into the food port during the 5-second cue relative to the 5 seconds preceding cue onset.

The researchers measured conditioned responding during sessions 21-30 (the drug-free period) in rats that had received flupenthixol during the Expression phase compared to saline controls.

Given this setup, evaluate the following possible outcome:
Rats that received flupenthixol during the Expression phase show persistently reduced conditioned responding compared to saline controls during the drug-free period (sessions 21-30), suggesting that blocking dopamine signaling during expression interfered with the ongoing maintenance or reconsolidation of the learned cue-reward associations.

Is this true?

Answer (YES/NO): NO